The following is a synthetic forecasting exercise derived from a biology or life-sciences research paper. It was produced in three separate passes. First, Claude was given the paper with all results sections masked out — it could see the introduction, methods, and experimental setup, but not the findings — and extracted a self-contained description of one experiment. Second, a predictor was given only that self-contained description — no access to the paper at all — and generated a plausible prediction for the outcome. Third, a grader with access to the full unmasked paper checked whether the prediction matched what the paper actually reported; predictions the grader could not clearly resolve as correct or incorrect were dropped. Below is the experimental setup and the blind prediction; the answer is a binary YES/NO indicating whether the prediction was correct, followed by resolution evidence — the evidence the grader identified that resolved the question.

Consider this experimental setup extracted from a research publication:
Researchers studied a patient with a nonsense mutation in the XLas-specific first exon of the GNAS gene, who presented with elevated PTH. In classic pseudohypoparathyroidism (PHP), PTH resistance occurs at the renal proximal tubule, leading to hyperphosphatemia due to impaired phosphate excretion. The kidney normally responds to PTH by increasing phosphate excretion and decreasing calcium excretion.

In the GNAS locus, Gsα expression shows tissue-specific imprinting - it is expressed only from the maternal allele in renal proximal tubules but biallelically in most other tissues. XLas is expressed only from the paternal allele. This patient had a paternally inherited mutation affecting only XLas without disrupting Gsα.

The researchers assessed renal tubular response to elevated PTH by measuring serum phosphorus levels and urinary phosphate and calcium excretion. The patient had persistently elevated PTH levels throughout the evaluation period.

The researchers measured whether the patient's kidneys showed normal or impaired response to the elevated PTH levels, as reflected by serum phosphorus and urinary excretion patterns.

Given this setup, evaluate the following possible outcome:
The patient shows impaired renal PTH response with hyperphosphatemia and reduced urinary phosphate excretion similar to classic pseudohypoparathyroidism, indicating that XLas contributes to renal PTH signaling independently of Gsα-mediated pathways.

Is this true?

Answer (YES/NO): NO